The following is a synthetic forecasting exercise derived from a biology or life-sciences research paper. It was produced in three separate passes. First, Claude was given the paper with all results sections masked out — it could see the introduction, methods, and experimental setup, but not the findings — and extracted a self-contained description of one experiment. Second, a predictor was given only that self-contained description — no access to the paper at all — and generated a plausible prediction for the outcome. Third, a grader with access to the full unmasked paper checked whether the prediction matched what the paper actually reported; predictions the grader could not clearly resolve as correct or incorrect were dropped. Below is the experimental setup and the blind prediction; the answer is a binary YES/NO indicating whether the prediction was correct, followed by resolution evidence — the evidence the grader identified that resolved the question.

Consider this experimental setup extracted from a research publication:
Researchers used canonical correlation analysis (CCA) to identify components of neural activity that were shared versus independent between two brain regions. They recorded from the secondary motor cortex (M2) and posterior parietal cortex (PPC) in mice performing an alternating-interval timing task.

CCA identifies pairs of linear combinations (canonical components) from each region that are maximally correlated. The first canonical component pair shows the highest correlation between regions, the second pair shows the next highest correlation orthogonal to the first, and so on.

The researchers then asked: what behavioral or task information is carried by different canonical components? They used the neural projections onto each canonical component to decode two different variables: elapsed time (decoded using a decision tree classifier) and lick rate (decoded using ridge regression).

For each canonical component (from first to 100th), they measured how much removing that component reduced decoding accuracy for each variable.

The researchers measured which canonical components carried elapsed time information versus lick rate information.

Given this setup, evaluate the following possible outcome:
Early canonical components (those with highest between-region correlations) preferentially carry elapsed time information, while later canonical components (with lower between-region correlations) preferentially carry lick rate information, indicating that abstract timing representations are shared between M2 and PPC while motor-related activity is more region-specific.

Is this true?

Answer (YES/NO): NO